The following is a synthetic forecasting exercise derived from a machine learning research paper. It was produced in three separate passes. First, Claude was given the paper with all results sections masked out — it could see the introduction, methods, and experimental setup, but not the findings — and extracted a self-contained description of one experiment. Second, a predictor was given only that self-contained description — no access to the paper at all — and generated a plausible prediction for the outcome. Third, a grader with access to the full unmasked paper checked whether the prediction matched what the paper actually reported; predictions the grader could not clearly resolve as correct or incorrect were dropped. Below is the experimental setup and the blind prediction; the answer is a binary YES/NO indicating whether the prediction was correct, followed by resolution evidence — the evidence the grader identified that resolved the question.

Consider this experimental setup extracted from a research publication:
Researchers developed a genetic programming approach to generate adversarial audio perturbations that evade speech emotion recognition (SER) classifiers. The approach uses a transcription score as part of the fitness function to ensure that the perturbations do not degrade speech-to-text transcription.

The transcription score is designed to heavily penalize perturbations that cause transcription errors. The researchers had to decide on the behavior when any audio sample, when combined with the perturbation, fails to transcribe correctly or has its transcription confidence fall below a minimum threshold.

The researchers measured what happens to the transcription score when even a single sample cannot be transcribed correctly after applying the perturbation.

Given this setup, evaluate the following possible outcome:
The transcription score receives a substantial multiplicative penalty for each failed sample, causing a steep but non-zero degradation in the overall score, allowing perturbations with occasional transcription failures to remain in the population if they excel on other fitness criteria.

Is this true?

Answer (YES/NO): NO